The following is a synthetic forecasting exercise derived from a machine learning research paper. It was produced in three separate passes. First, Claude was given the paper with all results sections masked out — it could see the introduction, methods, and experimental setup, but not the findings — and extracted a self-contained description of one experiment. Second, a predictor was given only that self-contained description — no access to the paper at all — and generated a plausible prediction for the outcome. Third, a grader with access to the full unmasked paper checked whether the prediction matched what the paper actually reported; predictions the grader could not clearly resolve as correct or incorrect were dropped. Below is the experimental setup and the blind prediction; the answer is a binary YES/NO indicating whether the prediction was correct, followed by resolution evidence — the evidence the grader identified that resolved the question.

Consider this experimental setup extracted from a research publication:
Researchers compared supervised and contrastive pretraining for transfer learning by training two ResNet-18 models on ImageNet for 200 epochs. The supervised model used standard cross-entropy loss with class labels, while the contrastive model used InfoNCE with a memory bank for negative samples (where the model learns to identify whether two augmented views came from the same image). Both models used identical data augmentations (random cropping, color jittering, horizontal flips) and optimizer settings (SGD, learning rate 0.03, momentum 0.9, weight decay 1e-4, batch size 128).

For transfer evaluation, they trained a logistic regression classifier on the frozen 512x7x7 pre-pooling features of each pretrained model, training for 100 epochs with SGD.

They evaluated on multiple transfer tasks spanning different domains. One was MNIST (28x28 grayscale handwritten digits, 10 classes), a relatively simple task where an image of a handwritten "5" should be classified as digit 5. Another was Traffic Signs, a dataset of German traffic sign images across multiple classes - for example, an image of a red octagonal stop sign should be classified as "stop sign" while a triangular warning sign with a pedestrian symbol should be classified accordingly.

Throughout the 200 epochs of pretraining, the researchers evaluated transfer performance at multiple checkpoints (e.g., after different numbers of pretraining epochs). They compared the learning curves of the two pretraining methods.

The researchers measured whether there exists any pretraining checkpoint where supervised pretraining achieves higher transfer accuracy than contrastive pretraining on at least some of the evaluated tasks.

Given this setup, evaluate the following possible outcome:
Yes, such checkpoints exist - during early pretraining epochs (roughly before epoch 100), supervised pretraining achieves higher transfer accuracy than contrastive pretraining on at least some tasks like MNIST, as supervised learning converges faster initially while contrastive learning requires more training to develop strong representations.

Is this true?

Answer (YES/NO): NO